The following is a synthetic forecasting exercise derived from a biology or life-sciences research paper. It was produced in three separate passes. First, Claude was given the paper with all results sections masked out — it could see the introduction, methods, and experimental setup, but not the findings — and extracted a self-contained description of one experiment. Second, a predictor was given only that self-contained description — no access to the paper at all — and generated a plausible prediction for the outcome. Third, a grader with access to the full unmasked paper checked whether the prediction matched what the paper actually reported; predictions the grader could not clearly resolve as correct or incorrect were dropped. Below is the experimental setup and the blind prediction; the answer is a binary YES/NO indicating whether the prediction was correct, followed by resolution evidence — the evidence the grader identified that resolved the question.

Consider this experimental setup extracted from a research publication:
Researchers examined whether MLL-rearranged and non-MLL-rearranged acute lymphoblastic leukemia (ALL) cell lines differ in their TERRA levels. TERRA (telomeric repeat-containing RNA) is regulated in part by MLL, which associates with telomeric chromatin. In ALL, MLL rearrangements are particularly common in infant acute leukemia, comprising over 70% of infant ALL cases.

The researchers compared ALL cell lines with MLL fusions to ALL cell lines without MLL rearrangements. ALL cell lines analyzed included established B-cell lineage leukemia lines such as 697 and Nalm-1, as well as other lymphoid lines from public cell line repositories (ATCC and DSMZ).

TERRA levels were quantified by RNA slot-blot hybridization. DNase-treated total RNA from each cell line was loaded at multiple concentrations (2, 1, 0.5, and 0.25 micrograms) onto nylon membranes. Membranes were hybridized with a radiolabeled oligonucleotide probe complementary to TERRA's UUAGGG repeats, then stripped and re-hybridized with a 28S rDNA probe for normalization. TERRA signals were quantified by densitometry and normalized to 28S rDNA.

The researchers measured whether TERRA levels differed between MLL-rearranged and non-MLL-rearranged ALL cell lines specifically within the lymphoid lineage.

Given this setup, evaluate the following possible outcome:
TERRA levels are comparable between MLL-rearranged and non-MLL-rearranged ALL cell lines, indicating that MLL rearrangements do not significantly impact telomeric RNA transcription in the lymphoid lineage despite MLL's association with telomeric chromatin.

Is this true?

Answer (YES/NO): NO